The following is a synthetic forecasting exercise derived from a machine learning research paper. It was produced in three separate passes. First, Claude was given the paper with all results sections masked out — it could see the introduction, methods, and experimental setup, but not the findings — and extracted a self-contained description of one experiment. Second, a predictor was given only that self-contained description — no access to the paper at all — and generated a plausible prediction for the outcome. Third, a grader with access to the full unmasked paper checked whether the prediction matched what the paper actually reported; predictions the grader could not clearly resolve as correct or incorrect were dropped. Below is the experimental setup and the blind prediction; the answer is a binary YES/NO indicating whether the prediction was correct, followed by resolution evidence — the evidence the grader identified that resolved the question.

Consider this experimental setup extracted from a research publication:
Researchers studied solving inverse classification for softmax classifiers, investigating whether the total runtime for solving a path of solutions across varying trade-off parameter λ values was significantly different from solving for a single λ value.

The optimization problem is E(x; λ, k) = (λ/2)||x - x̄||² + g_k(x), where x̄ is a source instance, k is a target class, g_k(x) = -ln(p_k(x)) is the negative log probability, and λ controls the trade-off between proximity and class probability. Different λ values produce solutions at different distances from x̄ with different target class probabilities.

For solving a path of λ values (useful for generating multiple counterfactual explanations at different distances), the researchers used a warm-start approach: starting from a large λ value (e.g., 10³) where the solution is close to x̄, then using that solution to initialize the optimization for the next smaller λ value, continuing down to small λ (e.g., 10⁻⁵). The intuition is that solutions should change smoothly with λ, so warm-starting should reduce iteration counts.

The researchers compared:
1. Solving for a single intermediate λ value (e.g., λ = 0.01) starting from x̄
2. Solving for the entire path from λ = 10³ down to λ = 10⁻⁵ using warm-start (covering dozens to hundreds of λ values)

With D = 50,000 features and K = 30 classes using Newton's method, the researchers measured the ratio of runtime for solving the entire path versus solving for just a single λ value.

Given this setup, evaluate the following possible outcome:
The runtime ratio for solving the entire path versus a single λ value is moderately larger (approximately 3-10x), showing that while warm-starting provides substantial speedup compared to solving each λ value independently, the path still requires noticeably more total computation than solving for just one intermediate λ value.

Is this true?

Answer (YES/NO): NO